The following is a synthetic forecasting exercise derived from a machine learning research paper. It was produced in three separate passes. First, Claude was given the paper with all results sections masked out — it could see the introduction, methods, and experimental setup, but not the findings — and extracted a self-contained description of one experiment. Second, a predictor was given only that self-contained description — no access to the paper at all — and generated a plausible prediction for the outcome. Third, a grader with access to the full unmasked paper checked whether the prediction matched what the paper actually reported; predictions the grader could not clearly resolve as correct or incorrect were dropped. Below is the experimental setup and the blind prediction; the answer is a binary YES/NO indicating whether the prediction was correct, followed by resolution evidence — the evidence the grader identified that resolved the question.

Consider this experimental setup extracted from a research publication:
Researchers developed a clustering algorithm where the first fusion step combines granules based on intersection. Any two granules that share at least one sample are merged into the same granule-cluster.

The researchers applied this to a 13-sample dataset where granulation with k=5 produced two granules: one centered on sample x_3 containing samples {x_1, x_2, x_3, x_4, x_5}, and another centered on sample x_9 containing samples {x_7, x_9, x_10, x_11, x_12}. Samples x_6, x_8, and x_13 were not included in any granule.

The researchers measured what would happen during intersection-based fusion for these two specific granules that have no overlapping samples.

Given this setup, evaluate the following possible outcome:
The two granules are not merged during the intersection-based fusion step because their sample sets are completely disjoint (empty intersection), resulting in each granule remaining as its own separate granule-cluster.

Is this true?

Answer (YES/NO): YES